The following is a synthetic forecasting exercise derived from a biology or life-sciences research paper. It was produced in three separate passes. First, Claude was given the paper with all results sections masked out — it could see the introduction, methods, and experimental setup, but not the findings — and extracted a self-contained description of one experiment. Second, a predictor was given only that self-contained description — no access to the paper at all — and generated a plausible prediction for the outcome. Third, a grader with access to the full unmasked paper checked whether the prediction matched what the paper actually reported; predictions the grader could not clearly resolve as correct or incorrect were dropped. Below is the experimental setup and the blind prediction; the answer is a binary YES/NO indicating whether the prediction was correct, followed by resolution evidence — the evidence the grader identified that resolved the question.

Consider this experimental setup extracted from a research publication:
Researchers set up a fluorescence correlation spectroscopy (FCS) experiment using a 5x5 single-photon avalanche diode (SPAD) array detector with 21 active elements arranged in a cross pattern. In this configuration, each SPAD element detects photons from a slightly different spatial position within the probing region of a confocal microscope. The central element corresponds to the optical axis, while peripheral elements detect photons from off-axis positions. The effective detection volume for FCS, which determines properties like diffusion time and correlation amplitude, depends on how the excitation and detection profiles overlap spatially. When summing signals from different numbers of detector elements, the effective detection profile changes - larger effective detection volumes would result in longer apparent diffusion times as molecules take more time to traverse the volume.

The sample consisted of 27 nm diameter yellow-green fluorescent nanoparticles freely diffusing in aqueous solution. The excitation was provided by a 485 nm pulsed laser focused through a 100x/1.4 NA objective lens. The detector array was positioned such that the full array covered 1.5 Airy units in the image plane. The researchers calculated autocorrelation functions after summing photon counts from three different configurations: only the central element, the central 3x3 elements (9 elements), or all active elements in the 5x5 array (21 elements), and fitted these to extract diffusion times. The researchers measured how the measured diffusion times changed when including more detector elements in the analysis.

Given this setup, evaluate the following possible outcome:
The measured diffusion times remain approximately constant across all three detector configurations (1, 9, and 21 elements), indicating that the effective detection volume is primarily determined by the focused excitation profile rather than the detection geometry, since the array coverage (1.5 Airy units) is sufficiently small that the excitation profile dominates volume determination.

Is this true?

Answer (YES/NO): NO